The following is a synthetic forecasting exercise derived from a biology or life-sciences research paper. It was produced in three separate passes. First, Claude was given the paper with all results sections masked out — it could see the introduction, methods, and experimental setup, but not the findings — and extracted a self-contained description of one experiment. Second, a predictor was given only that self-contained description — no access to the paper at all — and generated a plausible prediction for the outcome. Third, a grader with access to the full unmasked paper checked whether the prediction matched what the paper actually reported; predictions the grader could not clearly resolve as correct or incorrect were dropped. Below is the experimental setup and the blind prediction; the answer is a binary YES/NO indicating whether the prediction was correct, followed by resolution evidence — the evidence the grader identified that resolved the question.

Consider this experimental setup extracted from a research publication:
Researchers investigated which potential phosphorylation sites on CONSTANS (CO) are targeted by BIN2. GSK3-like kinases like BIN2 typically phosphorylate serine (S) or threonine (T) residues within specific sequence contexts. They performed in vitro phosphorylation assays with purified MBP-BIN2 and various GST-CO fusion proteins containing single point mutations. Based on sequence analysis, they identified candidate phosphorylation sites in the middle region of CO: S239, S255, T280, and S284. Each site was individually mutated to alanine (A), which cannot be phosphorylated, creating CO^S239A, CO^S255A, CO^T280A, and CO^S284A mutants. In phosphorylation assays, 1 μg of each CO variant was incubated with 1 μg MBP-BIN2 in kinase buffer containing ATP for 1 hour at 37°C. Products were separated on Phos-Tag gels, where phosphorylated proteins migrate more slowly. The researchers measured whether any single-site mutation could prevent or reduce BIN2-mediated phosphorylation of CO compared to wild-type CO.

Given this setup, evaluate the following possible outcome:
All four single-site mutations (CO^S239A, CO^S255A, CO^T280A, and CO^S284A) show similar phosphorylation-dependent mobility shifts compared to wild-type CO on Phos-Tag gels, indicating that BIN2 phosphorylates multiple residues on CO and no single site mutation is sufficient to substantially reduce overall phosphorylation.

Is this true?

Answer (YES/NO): NO